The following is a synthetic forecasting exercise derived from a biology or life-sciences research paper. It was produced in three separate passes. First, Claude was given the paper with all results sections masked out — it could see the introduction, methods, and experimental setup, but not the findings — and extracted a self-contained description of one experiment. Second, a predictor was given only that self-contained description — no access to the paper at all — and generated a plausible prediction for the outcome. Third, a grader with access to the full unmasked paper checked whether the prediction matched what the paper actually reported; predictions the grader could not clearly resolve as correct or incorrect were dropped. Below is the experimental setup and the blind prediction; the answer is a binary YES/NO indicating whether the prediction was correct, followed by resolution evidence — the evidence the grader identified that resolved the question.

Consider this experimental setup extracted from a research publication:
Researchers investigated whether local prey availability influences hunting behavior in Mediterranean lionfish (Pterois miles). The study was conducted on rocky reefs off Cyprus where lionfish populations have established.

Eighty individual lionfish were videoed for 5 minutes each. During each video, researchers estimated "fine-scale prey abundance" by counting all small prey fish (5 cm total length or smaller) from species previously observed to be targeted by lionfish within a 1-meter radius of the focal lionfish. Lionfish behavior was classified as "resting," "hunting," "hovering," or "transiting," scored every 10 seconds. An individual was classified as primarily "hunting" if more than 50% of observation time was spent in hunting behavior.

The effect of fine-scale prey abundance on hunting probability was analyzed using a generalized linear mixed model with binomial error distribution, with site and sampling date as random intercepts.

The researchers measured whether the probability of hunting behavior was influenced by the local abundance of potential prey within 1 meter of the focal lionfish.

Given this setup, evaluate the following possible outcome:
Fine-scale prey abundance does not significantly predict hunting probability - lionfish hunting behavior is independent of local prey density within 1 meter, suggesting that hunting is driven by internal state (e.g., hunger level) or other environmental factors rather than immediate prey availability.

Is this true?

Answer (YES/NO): NO